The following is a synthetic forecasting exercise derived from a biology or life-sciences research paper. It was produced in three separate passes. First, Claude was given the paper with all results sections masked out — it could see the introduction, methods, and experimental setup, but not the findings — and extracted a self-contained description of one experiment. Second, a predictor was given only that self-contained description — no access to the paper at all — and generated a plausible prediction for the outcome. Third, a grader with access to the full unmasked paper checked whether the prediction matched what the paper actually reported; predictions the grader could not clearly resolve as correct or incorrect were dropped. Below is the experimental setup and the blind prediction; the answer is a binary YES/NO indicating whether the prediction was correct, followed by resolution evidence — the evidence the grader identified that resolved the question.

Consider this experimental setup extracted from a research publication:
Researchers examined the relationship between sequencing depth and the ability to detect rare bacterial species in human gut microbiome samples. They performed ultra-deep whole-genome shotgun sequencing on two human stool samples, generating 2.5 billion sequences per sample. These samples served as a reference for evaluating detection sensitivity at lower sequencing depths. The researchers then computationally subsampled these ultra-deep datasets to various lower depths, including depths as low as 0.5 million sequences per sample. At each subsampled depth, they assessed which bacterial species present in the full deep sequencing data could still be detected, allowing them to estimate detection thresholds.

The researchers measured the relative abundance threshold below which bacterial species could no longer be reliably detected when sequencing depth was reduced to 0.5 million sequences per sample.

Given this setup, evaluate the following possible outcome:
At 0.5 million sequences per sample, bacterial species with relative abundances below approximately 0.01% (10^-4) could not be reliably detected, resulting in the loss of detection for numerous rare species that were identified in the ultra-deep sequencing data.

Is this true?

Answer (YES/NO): NO